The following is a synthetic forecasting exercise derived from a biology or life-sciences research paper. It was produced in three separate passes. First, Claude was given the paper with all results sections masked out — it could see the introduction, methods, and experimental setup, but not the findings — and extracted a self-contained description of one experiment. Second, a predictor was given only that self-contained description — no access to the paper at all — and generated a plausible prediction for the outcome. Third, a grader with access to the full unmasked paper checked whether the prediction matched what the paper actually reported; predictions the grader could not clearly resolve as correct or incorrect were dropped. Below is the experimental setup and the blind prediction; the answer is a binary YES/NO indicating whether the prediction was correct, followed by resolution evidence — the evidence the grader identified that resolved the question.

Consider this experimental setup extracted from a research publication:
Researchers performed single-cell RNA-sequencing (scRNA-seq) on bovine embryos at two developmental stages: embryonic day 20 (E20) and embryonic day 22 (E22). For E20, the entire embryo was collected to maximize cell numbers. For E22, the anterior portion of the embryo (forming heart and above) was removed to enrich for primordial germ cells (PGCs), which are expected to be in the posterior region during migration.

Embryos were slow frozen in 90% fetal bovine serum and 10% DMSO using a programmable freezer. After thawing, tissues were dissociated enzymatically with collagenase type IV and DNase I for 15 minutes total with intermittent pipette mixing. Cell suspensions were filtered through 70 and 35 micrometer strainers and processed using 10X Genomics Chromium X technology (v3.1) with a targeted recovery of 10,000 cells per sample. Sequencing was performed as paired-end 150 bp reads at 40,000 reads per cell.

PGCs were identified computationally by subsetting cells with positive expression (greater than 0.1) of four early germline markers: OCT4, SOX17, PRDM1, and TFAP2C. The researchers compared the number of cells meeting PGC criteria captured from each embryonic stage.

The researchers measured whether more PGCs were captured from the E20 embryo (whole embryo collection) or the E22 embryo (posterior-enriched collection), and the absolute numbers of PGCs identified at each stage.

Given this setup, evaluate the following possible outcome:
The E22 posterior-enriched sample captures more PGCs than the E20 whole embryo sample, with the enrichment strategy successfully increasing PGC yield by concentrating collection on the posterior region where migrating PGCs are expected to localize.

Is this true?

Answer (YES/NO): NO